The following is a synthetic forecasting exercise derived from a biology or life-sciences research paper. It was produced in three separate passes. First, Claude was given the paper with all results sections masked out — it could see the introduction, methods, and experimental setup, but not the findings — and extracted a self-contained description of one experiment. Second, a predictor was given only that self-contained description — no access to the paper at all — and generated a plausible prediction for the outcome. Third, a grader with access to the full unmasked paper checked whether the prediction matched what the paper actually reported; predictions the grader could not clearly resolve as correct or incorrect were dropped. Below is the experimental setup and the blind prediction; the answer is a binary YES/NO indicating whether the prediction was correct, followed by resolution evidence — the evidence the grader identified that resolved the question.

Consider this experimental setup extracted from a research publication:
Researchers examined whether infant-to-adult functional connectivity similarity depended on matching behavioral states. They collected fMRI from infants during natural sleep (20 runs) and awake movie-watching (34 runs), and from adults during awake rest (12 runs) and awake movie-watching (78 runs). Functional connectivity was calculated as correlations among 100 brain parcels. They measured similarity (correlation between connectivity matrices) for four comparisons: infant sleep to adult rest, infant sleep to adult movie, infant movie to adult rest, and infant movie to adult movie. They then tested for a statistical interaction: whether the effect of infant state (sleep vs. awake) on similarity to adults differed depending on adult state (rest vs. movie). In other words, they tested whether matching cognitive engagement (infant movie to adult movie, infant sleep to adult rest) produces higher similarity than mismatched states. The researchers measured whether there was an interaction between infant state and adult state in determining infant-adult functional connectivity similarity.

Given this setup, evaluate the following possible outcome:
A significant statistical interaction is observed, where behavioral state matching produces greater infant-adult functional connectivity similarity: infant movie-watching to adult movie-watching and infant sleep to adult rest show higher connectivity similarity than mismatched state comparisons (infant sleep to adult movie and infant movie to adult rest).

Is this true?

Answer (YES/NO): NO